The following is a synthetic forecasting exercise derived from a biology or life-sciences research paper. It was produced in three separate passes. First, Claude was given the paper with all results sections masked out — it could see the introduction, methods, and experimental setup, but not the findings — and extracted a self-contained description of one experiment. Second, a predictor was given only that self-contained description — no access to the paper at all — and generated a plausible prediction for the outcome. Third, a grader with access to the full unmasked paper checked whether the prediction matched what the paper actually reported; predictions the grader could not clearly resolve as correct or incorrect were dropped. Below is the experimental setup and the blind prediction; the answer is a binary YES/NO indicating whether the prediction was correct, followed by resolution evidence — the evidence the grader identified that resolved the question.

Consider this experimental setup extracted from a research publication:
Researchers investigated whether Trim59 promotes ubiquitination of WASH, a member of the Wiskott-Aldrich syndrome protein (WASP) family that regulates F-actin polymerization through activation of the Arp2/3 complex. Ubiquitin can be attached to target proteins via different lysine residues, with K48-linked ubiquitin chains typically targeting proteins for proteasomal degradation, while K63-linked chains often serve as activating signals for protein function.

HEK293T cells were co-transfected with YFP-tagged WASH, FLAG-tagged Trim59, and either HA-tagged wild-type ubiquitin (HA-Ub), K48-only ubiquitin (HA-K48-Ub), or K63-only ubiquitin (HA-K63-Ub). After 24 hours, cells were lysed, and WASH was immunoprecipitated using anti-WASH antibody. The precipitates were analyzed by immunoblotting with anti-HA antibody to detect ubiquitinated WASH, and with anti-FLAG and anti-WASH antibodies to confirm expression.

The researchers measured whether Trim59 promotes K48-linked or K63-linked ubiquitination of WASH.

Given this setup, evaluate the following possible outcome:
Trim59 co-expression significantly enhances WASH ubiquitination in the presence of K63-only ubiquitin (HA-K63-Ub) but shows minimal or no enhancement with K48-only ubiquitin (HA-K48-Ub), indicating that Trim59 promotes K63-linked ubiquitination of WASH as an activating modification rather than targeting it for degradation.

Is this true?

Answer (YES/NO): YES